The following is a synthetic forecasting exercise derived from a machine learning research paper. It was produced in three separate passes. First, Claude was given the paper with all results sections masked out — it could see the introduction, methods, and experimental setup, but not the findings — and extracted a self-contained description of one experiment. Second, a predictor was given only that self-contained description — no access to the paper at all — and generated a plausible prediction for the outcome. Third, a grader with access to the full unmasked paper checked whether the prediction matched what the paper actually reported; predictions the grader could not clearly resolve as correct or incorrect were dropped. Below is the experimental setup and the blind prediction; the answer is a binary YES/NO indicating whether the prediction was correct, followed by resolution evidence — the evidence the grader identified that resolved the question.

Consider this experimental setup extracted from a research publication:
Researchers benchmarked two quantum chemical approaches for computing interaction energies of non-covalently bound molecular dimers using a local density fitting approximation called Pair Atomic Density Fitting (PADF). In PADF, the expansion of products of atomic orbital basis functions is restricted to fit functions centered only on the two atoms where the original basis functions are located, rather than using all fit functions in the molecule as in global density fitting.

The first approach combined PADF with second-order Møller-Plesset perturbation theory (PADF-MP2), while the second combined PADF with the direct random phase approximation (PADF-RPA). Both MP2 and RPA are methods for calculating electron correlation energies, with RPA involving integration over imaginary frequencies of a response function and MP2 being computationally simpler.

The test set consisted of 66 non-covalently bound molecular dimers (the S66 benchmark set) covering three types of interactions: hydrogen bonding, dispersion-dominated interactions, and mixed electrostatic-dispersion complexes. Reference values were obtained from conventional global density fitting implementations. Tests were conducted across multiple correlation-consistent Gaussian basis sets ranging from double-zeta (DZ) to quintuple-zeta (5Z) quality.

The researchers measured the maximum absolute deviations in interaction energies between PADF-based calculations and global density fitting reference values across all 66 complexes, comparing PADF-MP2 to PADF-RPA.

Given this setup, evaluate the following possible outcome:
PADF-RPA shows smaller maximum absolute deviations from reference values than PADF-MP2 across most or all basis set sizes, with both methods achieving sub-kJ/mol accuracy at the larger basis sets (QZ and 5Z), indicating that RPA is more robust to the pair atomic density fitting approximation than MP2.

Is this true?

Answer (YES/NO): NO